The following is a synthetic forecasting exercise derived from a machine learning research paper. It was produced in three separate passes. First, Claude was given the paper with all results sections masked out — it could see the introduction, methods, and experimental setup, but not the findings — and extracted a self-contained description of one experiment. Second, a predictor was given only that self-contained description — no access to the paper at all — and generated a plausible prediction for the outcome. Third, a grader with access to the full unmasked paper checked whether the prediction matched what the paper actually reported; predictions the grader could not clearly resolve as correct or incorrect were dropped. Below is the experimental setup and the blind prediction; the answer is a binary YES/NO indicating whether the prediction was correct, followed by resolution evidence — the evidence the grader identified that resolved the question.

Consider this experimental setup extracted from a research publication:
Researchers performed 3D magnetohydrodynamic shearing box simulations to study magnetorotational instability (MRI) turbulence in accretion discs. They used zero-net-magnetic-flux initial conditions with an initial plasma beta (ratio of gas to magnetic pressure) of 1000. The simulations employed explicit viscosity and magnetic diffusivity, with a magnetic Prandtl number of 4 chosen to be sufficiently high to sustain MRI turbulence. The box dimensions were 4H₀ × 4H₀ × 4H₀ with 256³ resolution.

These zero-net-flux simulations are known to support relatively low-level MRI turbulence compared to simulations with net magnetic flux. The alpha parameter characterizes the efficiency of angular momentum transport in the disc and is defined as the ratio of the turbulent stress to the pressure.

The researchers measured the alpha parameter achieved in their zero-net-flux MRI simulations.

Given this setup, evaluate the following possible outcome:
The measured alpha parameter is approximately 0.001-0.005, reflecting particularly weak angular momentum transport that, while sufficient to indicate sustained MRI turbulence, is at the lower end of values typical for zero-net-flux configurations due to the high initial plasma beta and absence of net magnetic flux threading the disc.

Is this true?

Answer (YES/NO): NO